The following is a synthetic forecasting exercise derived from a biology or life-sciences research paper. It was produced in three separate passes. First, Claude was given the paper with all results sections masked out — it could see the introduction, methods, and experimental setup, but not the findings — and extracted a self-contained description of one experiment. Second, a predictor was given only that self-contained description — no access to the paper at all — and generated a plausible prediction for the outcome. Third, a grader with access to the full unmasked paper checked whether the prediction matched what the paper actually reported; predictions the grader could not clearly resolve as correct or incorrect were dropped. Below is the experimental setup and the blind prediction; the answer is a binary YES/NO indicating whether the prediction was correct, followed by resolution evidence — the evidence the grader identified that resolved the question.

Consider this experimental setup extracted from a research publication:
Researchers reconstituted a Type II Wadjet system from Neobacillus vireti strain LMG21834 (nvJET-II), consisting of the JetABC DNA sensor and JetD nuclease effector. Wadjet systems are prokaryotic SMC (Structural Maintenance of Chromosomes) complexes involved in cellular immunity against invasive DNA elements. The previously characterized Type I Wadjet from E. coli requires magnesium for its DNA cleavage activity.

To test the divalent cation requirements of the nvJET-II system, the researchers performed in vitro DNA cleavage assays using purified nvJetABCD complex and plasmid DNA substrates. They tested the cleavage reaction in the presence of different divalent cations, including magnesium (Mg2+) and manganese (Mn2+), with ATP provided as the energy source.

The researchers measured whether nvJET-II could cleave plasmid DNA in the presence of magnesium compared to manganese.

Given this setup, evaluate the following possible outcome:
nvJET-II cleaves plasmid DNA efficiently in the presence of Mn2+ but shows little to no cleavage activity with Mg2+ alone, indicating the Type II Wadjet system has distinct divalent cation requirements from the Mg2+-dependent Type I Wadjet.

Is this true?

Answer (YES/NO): YES